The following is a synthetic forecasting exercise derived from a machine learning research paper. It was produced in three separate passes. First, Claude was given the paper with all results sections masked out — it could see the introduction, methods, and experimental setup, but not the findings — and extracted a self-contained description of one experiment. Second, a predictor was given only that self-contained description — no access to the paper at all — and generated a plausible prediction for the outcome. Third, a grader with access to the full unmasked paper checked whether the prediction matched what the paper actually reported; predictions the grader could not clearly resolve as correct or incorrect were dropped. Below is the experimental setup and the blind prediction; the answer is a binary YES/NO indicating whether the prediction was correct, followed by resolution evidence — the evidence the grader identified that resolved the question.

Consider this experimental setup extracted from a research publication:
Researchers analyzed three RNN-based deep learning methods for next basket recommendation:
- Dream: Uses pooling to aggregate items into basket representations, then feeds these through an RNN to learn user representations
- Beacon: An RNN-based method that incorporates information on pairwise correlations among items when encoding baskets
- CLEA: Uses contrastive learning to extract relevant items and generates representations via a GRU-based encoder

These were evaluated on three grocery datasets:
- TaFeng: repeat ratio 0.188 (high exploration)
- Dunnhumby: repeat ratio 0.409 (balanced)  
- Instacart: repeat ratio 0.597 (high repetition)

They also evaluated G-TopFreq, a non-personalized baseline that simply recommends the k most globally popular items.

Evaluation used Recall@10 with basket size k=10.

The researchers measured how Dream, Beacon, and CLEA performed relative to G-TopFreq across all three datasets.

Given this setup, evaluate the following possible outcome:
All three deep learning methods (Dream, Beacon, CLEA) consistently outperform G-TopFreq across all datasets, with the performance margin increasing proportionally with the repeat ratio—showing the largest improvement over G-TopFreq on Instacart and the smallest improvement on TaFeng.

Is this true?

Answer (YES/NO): NO